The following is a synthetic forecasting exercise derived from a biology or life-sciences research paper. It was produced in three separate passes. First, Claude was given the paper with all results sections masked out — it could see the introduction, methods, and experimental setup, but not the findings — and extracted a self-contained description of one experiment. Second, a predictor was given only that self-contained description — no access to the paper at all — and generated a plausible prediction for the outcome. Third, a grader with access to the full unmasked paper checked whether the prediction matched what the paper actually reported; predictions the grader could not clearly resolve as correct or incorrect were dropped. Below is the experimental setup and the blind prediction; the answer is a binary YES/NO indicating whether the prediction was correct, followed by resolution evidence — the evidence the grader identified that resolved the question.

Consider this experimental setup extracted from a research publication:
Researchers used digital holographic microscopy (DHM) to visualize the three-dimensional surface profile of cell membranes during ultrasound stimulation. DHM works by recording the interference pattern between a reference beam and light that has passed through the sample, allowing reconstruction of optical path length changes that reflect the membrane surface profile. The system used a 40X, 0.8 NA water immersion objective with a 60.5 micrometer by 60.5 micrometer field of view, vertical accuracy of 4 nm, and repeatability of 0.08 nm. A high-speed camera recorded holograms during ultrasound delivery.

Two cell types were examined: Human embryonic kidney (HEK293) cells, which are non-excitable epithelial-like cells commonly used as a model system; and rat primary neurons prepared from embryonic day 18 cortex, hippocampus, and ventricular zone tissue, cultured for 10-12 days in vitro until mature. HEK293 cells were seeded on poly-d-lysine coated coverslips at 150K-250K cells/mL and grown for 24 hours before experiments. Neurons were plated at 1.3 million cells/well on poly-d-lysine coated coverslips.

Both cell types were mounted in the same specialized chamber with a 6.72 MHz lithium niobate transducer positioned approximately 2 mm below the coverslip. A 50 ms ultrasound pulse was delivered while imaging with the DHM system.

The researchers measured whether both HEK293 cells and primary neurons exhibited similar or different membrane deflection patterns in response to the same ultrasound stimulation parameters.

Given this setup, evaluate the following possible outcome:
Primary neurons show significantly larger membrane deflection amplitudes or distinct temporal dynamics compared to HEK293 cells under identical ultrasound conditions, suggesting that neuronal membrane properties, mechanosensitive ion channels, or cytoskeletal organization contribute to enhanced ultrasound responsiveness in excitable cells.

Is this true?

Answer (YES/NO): NO